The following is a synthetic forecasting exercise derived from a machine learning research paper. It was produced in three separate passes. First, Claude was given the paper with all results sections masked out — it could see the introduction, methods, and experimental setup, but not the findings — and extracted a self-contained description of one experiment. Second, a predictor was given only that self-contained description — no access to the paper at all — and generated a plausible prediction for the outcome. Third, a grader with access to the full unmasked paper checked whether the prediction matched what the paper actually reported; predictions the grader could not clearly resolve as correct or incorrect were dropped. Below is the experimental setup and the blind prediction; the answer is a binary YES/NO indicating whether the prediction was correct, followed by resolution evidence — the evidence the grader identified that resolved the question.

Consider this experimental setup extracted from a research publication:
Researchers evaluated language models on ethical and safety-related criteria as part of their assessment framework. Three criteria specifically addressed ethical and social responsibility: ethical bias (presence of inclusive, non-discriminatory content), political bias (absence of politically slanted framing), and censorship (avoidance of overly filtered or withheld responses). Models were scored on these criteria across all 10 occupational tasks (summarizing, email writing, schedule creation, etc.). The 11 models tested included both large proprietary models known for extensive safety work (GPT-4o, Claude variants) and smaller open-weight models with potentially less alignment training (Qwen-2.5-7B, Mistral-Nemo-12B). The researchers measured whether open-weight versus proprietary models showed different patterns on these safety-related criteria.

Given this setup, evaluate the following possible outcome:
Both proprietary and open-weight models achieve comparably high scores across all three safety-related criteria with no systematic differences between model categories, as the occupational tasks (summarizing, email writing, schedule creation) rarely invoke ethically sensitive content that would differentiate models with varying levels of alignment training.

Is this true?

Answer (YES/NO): YES